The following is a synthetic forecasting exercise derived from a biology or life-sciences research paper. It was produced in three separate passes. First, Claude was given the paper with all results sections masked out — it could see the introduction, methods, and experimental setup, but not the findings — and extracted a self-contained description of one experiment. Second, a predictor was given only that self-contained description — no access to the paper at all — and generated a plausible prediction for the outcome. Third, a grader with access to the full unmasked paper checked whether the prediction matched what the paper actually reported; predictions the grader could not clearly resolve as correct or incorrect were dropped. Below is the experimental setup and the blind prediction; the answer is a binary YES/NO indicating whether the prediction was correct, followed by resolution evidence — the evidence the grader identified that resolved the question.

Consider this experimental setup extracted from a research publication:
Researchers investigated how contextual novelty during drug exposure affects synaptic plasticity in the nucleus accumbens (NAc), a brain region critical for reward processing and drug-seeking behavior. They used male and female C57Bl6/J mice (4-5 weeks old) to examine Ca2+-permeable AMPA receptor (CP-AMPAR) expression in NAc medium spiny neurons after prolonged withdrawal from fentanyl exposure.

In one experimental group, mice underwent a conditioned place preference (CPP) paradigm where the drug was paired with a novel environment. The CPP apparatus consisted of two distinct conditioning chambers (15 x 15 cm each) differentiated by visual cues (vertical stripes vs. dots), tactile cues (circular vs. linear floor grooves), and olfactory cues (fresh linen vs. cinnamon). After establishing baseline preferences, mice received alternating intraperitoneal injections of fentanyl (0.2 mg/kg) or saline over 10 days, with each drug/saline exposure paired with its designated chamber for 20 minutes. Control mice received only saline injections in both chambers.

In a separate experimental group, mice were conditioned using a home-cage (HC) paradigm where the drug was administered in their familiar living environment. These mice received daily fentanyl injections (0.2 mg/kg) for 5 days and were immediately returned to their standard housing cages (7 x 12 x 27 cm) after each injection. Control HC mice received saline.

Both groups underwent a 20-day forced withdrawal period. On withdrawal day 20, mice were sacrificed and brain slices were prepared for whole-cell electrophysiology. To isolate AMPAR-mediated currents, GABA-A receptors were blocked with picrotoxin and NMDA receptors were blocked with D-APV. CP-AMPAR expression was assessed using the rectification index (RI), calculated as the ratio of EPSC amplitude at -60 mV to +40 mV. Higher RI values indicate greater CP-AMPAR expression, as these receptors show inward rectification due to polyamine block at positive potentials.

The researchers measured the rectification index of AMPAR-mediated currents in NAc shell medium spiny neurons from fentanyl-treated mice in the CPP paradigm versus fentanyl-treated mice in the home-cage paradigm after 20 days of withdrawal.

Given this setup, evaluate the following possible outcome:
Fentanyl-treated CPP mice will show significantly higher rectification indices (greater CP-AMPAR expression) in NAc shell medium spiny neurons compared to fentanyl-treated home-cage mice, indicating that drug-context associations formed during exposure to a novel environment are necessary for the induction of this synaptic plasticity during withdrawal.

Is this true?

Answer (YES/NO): YES